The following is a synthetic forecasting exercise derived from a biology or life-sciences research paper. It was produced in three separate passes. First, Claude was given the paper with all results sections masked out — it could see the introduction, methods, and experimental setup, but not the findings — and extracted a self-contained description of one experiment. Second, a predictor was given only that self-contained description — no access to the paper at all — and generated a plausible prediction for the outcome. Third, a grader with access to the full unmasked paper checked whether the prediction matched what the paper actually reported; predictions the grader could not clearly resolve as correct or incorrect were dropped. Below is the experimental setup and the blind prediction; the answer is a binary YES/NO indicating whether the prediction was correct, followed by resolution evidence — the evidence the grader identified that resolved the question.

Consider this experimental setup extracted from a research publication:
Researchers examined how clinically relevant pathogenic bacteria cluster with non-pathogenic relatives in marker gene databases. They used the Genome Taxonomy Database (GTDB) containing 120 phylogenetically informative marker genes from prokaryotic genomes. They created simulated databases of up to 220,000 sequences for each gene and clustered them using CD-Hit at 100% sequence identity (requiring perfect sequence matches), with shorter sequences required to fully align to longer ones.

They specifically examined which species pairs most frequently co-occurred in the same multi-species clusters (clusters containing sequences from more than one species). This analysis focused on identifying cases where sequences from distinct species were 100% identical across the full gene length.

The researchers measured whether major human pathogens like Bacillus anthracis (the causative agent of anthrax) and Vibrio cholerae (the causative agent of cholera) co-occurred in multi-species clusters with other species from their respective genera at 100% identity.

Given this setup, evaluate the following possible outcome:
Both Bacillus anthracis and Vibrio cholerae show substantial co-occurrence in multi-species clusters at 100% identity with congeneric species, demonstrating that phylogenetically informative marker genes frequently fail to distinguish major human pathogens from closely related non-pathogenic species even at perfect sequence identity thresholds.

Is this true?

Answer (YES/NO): YES